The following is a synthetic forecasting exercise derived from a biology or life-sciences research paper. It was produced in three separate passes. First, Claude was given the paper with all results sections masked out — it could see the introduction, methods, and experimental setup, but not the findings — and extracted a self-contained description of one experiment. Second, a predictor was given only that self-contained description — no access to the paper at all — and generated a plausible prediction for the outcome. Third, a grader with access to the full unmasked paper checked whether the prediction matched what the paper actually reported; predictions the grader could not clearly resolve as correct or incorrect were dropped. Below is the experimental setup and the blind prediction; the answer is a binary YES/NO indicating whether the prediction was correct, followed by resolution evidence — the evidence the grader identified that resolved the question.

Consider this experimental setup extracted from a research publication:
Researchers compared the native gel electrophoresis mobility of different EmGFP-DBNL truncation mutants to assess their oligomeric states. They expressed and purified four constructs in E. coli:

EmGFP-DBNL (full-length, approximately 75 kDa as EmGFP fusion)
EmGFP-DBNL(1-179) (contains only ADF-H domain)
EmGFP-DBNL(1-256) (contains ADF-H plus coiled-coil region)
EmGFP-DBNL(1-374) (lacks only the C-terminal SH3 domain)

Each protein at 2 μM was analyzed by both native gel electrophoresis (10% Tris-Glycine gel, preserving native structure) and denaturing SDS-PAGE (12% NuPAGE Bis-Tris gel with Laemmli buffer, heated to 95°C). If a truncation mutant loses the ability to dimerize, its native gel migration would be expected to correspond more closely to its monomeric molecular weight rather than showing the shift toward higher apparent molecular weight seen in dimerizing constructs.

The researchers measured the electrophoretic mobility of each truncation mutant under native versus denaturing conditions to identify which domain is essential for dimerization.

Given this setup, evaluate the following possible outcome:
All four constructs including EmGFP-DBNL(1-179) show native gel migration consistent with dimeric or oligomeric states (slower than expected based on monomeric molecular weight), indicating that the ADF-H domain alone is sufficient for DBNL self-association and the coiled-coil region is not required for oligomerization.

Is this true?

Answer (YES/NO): NO